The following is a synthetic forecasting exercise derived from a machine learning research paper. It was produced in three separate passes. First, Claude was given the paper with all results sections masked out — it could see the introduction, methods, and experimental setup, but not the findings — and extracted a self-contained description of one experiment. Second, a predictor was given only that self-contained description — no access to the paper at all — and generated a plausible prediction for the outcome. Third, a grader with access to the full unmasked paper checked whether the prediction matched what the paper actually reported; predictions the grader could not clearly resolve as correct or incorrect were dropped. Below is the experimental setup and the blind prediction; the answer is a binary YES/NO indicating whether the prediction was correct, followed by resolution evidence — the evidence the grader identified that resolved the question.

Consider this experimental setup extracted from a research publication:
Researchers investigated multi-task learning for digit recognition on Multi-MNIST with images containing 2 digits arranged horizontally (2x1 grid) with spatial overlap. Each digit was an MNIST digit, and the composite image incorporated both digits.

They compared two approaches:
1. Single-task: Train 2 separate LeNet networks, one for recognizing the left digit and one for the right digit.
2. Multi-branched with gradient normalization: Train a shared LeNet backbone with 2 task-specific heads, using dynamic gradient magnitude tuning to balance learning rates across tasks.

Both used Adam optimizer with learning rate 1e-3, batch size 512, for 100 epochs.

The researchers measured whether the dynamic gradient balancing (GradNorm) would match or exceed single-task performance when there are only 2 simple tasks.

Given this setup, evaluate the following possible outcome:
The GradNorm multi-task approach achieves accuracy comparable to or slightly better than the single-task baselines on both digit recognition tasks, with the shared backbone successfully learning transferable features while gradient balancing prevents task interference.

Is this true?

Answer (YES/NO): NO